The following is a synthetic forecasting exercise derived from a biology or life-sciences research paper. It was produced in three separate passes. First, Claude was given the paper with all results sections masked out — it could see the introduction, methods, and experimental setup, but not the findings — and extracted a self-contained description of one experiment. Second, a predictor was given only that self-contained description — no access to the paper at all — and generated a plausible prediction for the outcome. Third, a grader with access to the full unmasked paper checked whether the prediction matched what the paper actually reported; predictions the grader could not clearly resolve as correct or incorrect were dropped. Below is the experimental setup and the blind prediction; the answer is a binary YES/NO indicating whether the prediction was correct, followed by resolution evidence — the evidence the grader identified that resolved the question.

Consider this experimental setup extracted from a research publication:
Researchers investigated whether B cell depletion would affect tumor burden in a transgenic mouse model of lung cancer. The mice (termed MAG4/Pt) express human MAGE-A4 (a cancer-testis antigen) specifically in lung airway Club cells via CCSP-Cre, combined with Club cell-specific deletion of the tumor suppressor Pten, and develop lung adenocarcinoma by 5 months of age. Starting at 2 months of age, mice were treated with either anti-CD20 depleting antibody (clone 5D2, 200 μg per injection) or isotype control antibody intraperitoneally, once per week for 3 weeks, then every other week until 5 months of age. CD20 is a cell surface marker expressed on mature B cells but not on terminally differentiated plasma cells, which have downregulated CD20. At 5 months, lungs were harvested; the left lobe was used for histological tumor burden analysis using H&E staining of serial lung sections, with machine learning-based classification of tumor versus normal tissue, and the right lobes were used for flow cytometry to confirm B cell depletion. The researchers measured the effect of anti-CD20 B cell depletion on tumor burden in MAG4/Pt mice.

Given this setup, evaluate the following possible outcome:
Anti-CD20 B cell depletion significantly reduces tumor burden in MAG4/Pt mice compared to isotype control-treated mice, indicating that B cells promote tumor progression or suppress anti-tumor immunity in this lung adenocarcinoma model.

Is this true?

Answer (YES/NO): NO